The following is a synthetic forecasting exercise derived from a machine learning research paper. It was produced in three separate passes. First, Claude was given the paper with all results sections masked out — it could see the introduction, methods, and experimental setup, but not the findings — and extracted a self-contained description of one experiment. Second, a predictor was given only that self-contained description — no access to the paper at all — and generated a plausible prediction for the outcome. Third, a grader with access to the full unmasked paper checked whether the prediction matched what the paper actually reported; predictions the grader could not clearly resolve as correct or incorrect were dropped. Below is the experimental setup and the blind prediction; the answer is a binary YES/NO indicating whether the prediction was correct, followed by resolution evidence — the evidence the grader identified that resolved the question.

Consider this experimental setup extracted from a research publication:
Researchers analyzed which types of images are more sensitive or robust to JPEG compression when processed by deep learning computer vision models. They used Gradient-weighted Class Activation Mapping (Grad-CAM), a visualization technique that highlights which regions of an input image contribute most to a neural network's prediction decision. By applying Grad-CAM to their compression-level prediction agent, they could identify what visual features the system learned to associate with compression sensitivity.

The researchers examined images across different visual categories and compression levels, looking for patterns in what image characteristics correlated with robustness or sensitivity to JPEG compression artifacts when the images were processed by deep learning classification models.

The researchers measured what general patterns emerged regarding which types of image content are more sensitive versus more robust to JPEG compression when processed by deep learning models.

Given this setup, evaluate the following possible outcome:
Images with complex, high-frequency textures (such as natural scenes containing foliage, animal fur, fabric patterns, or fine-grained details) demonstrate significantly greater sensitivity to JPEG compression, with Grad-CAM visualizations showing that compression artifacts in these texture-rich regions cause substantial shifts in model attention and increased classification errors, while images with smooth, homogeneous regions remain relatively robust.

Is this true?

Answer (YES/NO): NO